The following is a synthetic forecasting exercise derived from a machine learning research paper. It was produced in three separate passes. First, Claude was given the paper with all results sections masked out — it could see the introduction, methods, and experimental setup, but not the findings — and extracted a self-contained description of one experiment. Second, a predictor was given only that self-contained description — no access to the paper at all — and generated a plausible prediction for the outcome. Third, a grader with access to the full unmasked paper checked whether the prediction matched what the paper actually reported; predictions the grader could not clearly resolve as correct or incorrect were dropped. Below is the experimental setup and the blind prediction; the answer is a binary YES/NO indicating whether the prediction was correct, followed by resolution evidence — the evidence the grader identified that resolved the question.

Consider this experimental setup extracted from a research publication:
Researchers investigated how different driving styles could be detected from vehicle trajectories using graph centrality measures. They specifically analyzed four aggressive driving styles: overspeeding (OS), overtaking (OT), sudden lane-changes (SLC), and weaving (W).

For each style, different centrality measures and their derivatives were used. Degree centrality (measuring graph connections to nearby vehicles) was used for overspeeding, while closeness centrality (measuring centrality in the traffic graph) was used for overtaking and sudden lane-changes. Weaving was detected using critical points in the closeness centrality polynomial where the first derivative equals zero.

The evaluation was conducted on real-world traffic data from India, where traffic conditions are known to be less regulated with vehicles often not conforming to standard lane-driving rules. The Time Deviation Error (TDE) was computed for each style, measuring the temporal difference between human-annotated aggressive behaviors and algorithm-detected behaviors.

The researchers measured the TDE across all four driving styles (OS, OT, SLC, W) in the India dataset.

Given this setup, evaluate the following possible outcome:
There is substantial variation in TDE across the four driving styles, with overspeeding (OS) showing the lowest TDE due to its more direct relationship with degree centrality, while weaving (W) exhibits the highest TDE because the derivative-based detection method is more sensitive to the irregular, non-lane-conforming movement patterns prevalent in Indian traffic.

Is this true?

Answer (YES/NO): NO